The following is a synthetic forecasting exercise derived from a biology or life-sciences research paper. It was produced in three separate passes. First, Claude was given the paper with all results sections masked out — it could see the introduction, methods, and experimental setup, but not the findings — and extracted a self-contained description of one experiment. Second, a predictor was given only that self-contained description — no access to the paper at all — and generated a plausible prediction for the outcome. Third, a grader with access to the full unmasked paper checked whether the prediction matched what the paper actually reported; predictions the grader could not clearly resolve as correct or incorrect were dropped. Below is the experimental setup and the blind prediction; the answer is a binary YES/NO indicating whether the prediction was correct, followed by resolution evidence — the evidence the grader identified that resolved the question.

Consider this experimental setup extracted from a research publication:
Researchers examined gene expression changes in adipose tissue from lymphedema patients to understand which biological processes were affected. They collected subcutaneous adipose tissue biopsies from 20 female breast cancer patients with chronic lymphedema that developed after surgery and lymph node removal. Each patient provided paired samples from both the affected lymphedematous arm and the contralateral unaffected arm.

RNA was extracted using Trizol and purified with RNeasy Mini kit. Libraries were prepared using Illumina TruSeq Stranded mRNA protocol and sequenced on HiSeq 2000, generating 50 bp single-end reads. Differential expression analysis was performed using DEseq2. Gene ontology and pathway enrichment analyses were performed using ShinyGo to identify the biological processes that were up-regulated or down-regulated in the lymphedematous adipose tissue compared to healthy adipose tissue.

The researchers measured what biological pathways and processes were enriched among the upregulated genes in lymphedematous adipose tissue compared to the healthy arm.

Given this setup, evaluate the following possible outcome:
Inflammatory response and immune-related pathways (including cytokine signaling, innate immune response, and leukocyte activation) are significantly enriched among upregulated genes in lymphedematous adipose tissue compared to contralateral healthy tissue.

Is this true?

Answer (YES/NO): YES